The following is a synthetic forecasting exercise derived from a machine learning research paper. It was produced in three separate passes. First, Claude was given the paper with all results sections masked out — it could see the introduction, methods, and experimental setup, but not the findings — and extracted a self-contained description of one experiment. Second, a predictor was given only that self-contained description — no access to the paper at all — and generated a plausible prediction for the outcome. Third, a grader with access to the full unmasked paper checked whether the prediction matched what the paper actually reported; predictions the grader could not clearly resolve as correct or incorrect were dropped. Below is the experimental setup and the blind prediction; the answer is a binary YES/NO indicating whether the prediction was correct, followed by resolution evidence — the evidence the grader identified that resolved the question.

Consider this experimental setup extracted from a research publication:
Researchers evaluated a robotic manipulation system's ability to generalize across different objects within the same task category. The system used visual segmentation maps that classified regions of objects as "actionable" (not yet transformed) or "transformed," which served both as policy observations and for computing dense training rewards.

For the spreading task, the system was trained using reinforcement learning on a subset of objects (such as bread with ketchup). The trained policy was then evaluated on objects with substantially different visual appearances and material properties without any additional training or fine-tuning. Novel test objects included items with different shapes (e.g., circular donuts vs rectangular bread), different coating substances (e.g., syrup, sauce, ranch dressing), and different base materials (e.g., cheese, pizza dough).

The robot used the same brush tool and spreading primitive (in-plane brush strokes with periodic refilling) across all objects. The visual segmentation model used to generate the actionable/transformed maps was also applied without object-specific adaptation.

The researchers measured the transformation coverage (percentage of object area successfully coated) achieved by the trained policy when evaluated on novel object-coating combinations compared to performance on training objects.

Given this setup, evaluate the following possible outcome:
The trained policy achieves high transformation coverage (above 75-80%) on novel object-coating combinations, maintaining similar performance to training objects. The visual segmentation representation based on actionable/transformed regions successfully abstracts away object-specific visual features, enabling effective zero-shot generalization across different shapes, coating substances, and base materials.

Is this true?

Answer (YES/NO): NO